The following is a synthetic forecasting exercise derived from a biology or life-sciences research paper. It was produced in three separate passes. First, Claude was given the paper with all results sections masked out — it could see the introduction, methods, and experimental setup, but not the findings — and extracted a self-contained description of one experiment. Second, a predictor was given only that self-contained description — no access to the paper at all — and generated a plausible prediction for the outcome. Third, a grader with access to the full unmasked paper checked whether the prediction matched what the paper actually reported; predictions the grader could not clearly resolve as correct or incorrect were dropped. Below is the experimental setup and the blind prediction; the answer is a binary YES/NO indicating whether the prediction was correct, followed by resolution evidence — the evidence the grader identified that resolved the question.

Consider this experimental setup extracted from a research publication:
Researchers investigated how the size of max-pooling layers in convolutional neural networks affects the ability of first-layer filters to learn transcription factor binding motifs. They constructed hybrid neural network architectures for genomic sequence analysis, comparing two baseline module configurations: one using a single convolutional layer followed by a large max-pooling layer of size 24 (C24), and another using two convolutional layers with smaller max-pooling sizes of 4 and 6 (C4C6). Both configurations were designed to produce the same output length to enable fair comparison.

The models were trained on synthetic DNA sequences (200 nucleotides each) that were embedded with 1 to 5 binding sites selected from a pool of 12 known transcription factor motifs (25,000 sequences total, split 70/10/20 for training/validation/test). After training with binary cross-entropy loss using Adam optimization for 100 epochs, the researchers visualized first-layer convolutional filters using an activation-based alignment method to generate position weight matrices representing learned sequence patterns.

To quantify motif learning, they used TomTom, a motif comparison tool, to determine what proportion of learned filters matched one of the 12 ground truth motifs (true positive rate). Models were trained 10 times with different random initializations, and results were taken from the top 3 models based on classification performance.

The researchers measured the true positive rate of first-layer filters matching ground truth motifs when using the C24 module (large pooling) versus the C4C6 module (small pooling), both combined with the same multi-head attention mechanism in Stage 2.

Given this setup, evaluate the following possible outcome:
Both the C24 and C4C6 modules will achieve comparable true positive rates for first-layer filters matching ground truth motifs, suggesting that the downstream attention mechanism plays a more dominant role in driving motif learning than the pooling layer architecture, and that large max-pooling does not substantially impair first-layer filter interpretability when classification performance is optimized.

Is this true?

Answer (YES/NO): NO